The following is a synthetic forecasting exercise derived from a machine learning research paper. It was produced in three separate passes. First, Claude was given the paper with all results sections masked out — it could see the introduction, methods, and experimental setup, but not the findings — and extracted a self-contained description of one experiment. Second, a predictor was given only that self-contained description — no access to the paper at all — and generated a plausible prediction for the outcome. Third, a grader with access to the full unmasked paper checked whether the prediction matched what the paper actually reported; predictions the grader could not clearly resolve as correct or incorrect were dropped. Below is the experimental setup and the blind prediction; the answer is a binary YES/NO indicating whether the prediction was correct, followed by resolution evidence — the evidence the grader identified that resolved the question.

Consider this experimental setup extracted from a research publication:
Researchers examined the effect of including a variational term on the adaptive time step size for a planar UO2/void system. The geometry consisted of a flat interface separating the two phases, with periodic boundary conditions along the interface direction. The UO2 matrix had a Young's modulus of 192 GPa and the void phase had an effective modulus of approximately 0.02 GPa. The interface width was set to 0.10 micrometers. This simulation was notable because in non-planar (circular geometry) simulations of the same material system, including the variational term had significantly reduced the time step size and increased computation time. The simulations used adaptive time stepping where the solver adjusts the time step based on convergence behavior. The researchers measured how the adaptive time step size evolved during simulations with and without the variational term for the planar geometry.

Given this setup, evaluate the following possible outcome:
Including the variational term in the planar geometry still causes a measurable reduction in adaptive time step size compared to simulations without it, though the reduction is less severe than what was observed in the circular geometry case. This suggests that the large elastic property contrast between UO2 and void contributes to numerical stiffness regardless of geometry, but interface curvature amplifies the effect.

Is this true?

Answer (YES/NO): NO